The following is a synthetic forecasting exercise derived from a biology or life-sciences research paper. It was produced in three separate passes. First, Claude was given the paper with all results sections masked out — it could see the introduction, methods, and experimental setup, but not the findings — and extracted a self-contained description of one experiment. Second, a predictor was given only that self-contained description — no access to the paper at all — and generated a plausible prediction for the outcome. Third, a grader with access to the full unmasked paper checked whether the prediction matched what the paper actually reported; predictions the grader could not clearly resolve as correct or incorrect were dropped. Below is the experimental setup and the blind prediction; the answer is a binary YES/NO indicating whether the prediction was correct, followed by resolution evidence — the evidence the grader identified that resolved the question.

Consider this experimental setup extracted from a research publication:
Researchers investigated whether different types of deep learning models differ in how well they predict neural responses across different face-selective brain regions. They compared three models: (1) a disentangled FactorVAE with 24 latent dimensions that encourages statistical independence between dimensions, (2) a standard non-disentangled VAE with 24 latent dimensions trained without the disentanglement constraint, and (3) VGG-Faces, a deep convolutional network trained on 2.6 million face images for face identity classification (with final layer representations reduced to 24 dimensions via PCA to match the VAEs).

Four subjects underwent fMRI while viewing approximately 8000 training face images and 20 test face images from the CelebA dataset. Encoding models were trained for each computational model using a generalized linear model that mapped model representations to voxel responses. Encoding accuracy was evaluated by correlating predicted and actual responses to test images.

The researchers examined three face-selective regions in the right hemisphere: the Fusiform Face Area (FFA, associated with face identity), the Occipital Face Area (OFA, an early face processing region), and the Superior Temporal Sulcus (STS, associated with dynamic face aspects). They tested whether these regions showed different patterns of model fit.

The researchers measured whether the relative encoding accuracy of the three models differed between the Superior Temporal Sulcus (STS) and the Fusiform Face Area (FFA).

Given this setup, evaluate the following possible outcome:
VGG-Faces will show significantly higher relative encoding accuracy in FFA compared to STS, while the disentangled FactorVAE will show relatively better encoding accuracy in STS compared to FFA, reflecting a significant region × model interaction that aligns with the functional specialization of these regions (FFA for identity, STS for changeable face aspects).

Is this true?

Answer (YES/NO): NO